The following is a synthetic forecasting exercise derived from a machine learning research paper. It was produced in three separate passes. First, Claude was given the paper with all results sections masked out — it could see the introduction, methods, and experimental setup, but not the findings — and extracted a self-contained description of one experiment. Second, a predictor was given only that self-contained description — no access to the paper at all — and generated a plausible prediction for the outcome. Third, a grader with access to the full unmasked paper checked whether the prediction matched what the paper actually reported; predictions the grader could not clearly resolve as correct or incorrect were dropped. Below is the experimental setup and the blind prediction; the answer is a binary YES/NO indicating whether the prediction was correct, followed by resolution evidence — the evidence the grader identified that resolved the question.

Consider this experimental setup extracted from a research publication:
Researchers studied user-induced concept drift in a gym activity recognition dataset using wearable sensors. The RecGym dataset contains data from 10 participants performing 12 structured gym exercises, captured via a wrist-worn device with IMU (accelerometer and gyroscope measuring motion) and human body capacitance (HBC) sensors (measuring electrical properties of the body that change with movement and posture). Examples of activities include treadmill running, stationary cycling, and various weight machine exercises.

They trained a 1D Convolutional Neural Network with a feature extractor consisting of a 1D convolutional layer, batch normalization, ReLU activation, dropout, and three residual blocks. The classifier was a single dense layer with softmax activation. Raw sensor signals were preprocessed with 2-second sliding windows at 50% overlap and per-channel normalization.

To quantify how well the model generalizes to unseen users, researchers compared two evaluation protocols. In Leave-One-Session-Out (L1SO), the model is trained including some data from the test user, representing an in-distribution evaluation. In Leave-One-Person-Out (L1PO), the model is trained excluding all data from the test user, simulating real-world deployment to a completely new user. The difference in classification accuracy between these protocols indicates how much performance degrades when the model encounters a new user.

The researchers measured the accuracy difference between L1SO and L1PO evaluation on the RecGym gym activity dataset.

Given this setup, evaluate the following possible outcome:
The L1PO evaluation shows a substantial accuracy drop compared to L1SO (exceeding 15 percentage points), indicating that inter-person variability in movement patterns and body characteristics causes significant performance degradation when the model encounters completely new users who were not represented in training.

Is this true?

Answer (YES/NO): NO